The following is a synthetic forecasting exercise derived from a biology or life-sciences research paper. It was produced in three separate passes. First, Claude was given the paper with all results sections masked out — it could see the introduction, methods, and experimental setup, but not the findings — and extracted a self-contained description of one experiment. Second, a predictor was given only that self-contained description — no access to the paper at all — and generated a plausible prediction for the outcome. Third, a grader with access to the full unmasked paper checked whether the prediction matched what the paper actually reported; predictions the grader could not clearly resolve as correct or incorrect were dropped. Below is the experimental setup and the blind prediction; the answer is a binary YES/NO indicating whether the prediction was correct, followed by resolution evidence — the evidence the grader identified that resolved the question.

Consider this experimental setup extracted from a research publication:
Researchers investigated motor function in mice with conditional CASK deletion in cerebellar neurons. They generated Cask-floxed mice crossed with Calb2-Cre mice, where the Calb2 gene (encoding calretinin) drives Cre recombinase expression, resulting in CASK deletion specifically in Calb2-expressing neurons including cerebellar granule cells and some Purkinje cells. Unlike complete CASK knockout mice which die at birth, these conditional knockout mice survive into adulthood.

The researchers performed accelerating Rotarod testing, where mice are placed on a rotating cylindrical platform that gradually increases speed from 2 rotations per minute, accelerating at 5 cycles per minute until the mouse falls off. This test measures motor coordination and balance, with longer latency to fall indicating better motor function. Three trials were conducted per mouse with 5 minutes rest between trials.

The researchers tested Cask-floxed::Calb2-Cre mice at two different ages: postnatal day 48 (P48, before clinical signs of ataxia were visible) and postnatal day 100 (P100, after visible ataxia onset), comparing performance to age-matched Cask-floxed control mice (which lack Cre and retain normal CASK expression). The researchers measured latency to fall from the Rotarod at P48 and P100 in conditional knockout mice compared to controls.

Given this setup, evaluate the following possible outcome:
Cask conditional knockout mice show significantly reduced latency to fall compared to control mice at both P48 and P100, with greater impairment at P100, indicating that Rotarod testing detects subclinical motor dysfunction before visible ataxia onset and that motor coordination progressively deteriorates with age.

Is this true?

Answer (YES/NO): NO